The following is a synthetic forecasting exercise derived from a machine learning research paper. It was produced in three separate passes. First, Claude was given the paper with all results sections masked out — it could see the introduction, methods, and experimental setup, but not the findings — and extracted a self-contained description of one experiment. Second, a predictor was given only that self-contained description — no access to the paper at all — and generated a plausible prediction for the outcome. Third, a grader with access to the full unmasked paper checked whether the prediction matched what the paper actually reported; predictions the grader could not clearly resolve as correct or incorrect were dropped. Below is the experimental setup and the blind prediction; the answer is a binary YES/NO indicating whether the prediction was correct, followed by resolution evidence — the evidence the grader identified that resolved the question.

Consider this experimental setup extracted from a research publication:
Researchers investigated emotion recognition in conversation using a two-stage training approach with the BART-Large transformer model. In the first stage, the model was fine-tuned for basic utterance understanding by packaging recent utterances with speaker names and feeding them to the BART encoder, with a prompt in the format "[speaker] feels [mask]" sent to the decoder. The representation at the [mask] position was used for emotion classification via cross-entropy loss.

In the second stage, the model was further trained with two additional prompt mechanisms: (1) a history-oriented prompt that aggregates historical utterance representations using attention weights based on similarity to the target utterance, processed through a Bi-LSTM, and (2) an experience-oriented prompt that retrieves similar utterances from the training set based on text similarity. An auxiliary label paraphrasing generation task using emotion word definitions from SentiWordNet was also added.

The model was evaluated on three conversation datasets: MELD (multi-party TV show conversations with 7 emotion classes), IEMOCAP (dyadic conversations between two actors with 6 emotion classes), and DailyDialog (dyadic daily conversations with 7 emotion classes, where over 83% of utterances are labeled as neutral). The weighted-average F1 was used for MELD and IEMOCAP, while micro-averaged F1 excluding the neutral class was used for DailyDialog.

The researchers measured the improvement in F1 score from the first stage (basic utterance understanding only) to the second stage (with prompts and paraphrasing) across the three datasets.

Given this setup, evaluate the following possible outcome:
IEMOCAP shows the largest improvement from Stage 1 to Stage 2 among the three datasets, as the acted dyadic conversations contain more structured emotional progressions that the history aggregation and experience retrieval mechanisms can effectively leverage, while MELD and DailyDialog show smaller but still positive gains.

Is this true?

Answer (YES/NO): NO